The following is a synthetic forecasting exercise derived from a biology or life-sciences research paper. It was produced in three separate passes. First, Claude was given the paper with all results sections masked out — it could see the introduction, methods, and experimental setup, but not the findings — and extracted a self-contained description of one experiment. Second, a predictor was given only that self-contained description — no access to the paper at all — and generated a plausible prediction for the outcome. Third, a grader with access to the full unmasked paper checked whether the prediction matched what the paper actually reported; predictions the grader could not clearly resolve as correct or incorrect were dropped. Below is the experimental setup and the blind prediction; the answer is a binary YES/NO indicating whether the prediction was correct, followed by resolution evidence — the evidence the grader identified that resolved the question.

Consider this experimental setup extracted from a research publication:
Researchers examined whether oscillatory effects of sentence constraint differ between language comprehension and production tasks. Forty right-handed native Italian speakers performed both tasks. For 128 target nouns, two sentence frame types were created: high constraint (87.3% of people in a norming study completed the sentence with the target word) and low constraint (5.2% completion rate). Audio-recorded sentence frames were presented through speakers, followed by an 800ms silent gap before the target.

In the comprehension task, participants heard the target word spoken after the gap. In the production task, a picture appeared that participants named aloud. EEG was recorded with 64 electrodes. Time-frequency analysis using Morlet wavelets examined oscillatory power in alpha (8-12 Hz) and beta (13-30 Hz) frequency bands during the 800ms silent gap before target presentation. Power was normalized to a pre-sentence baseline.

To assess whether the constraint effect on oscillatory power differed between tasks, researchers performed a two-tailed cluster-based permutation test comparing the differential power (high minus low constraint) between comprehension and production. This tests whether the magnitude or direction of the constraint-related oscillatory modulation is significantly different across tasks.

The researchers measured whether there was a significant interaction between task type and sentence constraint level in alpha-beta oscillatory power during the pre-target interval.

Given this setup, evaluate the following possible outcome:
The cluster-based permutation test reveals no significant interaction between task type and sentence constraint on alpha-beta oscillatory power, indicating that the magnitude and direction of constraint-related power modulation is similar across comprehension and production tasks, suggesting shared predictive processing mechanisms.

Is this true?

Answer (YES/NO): YES